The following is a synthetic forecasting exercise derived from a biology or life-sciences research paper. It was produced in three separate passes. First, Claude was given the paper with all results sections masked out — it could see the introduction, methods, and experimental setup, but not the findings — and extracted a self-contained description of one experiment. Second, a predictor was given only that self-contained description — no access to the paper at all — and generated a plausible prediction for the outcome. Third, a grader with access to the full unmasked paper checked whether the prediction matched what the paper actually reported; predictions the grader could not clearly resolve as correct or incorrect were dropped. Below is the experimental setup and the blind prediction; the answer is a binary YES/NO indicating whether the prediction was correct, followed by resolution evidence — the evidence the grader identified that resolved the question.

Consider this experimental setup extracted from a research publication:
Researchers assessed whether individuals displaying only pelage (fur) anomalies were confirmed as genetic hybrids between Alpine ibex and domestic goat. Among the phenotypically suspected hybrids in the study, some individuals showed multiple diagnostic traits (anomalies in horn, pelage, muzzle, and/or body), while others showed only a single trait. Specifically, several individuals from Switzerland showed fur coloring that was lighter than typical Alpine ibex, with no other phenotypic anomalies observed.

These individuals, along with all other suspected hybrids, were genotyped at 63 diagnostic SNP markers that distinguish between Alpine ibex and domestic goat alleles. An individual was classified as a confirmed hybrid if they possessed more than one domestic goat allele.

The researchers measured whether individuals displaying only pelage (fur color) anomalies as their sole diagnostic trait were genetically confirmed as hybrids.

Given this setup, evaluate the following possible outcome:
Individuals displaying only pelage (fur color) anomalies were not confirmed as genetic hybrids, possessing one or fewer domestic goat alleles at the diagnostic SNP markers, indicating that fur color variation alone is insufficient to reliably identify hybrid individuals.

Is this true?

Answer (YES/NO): YES